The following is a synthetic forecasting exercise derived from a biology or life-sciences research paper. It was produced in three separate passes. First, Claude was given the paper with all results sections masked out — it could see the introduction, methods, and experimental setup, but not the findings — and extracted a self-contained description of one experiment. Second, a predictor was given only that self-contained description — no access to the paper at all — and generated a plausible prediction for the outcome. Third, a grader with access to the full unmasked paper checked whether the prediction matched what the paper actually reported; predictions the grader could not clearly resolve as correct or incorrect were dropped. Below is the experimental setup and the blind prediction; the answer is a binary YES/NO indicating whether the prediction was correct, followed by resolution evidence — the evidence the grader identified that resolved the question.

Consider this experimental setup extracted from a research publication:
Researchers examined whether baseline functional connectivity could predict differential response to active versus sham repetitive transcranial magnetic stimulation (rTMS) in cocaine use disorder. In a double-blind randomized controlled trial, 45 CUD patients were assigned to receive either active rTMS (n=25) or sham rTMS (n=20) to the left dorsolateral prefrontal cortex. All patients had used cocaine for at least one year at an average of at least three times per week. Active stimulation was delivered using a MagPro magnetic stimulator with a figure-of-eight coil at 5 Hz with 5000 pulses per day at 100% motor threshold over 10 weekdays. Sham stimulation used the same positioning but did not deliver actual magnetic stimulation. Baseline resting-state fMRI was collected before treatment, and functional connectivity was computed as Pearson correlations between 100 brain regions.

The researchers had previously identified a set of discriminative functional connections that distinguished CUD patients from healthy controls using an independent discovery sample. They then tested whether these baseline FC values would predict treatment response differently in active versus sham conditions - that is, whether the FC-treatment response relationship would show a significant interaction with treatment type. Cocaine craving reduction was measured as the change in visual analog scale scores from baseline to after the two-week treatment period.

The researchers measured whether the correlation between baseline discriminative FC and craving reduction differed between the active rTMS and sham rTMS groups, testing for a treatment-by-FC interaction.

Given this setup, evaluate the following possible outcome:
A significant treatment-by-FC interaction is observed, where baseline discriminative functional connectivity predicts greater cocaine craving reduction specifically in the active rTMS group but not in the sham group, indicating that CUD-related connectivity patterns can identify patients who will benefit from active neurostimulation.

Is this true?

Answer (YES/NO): YES